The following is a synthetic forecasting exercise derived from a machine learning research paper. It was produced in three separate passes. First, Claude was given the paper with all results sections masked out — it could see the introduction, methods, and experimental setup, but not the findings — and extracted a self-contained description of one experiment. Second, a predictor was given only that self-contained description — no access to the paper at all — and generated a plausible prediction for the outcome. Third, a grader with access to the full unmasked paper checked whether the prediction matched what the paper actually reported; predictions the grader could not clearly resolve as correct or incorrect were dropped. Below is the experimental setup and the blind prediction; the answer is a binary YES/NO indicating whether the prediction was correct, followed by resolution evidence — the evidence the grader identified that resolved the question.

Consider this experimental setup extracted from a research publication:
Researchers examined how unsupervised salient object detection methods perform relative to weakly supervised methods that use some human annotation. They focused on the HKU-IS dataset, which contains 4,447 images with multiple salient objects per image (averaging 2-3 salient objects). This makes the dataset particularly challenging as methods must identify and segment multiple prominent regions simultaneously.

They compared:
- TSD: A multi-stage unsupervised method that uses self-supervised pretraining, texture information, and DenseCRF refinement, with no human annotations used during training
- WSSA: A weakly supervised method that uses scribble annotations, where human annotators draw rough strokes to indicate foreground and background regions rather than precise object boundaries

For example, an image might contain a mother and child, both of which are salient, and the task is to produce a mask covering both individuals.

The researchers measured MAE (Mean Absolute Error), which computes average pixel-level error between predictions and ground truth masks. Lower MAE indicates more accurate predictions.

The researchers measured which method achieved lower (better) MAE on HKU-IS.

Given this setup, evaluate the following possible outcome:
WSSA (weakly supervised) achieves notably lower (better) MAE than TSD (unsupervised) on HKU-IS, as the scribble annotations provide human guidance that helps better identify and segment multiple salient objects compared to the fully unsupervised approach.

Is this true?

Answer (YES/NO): NO